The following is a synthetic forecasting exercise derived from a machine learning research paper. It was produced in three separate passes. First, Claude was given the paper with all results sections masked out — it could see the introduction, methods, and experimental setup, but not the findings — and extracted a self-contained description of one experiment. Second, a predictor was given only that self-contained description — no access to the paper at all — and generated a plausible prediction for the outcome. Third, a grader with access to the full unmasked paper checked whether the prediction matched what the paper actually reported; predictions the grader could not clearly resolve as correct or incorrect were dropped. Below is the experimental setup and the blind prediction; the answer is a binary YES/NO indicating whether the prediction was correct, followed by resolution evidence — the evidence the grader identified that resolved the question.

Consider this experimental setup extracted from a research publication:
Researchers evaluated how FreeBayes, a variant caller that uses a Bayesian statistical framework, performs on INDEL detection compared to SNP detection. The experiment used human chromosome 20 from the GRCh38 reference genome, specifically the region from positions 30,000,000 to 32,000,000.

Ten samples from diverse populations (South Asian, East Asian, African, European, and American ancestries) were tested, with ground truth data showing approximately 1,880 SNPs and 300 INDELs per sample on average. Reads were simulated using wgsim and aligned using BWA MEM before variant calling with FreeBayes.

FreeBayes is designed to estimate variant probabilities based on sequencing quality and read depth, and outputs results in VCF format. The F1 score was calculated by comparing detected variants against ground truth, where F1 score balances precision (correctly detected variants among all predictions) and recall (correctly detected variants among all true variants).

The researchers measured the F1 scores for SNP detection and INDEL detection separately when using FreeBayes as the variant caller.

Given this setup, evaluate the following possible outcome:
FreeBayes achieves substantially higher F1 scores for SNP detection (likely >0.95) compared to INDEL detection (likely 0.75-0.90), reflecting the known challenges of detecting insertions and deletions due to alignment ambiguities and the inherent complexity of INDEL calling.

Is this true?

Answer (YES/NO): NO